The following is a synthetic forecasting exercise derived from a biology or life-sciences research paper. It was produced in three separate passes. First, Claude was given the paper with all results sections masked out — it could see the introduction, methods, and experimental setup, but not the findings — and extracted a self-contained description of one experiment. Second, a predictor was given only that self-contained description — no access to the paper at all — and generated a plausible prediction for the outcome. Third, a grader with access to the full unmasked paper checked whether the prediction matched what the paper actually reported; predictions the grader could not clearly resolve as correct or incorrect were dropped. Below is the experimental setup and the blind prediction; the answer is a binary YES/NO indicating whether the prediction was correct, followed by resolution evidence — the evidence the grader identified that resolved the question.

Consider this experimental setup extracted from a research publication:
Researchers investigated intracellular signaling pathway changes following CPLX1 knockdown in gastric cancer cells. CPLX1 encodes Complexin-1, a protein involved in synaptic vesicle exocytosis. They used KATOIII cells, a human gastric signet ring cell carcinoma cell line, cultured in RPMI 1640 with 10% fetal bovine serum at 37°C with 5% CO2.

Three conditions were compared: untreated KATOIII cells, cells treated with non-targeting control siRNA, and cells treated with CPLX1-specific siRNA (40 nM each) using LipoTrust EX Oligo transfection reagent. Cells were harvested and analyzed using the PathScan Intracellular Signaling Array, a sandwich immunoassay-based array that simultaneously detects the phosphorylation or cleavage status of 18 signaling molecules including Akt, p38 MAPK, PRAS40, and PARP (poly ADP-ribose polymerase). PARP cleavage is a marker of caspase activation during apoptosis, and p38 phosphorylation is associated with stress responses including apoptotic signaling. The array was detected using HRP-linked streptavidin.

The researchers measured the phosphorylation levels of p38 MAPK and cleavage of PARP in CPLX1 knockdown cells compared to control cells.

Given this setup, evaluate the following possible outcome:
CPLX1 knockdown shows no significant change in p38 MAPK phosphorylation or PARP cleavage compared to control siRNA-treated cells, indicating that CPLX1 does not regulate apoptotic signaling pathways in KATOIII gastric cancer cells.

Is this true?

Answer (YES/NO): NO